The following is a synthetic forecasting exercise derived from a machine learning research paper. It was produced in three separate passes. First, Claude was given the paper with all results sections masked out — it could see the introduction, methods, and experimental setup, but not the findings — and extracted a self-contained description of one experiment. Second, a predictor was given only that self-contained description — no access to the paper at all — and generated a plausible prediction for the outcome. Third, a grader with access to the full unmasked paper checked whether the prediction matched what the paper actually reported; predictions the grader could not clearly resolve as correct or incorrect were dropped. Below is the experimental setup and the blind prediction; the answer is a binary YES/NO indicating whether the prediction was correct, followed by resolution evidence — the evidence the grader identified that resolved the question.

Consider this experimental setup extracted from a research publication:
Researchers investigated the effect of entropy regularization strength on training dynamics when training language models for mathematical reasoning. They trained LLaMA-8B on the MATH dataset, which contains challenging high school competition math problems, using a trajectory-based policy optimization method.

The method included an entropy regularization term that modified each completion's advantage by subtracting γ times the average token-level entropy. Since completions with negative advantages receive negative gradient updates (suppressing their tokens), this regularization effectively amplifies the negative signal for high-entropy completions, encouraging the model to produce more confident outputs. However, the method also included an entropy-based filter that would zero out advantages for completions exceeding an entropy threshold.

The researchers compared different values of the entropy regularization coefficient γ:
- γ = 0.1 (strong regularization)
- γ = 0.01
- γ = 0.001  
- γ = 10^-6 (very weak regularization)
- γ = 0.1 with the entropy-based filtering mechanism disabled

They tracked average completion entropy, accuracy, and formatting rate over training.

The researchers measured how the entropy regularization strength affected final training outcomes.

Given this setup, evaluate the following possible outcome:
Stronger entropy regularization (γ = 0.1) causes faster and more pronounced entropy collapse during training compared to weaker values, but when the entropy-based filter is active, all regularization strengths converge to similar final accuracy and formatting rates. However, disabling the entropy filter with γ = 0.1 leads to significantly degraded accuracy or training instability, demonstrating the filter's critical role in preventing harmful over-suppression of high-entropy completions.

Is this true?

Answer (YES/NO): NO